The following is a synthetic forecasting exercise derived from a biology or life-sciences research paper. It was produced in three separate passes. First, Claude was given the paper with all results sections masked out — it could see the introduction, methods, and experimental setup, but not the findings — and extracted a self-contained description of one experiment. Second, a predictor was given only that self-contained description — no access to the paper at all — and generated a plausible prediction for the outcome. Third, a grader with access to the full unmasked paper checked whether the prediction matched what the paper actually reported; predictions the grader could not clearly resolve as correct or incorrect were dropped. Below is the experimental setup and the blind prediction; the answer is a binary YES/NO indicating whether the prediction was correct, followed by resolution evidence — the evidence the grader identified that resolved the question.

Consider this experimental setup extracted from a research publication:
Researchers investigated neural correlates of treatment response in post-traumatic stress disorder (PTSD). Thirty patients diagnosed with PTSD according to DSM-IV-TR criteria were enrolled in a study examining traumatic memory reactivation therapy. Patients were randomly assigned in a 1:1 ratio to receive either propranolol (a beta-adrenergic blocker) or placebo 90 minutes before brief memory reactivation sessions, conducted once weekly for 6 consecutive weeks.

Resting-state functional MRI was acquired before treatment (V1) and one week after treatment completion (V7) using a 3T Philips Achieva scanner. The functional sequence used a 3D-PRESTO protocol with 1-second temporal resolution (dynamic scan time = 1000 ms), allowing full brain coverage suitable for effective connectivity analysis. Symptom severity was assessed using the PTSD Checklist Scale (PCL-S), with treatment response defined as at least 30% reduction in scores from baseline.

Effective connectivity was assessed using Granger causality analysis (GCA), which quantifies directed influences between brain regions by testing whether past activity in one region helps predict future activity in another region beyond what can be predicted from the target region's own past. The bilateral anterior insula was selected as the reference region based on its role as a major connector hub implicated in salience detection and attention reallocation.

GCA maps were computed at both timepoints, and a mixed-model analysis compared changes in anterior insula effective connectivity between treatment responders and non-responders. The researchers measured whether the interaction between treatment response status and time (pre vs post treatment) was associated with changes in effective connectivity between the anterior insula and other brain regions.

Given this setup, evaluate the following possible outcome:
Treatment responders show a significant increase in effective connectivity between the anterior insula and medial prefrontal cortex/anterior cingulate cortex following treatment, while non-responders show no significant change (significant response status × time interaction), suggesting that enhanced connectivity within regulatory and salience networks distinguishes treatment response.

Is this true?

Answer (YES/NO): NO